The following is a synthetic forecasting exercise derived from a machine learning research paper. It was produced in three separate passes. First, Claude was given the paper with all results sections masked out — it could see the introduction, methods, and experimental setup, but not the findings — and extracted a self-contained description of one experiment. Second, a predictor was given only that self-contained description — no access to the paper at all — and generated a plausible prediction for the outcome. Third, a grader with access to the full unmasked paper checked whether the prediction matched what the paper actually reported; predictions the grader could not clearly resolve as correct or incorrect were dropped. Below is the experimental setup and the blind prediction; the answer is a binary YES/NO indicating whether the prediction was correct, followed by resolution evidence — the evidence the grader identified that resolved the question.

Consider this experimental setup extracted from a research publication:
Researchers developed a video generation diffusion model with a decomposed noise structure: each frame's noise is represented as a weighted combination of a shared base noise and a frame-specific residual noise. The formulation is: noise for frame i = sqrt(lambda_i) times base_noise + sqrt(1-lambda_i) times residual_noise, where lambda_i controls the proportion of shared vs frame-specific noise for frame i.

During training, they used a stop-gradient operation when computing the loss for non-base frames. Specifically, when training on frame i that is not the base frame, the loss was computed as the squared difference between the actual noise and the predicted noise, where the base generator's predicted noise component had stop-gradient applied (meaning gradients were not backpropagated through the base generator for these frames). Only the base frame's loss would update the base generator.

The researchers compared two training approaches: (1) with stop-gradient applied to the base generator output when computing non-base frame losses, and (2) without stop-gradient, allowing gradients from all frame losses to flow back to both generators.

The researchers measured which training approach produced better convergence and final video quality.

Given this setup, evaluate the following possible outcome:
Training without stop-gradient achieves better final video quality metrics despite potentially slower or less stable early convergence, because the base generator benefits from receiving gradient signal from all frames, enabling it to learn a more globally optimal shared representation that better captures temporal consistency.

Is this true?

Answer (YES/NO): NO